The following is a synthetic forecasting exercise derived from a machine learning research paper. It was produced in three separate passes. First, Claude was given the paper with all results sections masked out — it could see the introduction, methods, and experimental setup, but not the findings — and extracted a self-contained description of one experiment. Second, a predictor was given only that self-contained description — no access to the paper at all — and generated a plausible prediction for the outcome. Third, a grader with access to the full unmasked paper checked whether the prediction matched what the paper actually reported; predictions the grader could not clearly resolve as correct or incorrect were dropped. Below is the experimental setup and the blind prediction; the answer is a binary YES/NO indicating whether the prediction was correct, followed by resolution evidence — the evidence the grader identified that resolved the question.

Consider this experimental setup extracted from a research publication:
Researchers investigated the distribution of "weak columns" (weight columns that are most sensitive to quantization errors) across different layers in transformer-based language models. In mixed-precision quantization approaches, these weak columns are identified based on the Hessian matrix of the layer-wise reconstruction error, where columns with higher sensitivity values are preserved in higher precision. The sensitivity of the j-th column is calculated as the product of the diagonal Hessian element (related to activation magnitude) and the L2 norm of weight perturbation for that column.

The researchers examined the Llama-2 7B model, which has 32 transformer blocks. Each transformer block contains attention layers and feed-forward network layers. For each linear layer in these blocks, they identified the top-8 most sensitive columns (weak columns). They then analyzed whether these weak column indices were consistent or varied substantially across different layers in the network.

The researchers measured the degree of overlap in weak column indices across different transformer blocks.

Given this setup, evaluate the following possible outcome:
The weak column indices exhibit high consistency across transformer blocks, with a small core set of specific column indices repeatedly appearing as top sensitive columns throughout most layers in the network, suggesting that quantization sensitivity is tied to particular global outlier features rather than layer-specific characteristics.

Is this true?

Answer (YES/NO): YES